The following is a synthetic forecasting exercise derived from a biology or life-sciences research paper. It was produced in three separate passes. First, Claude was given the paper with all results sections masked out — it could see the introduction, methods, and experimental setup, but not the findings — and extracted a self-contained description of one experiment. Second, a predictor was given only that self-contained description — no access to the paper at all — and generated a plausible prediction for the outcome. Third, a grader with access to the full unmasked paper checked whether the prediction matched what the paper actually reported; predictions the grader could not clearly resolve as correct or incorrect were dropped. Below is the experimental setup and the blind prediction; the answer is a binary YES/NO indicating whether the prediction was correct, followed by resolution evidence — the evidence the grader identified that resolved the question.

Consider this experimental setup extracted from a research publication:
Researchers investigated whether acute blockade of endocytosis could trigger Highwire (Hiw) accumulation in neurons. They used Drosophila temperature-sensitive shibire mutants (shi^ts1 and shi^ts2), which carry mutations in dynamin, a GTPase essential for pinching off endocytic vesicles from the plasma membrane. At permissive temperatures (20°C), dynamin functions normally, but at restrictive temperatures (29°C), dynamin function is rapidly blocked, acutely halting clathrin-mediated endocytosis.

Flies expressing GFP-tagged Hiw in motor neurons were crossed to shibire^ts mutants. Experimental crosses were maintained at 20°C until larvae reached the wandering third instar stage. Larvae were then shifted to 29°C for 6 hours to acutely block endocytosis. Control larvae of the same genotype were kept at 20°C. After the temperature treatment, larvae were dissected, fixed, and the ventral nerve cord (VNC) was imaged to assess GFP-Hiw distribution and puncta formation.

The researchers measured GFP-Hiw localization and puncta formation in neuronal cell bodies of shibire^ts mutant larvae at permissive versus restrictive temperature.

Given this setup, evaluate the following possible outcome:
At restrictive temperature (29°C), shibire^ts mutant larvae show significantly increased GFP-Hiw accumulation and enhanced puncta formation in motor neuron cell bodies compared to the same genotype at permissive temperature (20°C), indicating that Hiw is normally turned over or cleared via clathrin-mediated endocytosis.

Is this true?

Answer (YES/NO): NO